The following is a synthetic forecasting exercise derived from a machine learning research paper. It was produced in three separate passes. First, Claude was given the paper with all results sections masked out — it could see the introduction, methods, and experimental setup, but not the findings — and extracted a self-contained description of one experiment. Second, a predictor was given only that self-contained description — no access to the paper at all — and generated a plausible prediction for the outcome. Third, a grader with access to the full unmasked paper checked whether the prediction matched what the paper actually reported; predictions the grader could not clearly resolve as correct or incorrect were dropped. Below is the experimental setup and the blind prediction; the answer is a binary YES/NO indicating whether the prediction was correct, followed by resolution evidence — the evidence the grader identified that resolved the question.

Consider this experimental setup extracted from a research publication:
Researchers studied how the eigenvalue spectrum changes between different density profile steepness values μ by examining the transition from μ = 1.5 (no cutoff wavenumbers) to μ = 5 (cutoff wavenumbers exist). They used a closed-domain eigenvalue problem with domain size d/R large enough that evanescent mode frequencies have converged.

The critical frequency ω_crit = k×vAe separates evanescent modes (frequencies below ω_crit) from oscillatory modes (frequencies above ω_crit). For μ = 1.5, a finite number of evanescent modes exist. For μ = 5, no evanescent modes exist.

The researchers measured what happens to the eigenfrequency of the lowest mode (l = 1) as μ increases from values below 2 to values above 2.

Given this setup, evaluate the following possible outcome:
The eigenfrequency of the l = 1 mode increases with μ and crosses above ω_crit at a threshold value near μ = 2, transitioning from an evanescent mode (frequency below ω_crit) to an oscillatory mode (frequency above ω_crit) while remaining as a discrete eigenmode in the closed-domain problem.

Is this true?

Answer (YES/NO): YES